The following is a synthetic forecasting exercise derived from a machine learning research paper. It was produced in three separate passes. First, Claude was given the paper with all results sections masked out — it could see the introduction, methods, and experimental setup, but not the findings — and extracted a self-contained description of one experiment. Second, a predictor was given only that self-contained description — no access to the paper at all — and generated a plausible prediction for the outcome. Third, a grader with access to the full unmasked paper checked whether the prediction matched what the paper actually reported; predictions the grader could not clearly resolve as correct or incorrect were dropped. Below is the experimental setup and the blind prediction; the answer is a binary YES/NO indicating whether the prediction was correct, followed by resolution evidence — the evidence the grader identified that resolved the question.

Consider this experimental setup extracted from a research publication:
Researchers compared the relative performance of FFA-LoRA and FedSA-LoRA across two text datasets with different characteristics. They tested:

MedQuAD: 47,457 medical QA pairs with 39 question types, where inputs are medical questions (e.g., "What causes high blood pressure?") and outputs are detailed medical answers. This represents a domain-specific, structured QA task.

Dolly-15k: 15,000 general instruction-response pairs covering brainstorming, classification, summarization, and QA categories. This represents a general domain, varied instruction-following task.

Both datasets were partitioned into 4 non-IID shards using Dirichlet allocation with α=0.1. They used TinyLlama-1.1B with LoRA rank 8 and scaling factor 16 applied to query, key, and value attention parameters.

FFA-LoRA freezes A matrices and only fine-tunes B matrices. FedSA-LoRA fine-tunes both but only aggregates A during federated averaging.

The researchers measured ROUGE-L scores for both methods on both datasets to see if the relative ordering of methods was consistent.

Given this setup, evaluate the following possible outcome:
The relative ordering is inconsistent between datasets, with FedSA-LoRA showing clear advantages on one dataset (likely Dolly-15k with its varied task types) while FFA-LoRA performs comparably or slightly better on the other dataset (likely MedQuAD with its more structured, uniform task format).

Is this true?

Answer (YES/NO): NO